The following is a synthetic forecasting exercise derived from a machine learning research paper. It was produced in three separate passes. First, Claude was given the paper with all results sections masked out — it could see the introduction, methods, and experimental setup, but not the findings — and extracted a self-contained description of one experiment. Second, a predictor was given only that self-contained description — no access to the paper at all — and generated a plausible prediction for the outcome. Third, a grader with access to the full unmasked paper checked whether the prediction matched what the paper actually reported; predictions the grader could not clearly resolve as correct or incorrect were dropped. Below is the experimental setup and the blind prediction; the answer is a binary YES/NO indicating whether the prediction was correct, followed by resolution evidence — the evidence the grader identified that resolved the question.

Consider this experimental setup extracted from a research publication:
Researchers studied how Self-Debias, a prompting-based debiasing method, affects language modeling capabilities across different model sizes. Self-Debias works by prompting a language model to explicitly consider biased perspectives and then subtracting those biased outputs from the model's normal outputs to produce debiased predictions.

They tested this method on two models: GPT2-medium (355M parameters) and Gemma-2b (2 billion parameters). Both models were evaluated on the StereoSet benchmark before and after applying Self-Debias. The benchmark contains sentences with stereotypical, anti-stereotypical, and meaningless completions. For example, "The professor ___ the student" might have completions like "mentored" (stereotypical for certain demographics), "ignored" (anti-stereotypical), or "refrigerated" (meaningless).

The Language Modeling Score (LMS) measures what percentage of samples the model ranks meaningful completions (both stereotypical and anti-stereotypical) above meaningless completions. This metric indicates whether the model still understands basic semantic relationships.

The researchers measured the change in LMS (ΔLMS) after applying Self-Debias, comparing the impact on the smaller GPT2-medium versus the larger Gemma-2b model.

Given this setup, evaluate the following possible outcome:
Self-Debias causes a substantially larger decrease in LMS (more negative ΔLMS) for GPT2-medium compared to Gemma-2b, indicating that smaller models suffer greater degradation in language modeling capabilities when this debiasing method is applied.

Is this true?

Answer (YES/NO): NO